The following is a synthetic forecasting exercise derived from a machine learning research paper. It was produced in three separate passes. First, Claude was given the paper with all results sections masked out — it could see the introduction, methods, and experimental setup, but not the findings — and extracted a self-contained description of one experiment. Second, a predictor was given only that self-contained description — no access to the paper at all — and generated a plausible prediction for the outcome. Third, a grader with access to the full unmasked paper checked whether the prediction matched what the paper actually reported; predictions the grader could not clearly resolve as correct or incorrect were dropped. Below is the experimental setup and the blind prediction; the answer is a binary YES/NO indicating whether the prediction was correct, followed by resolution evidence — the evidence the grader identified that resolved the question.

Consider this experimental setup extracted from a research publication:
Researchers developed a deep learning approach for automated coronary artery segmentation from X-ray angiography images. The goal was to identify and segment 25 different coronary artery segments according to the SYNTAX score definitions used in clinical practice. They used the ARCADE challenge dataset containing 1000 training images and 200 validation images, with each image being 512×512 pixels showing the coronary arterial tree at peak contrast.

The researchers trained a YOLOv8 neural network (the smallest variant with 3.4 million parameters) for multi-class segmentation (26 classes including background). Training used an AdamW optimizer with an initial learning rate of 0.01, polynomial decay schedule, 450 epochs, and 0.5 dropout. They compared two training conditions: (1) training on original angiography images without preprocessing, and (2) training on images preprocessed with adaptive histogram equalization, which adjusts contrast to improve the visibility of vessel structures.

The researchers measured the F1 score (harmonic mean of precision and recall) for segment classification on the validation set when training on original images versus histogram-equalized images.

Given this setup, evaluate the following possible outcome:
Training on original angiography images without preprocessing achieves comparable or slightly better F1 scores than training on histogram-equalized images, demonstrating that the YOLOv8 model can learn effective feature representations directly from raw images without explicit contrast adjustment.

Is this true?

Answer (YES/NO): NO